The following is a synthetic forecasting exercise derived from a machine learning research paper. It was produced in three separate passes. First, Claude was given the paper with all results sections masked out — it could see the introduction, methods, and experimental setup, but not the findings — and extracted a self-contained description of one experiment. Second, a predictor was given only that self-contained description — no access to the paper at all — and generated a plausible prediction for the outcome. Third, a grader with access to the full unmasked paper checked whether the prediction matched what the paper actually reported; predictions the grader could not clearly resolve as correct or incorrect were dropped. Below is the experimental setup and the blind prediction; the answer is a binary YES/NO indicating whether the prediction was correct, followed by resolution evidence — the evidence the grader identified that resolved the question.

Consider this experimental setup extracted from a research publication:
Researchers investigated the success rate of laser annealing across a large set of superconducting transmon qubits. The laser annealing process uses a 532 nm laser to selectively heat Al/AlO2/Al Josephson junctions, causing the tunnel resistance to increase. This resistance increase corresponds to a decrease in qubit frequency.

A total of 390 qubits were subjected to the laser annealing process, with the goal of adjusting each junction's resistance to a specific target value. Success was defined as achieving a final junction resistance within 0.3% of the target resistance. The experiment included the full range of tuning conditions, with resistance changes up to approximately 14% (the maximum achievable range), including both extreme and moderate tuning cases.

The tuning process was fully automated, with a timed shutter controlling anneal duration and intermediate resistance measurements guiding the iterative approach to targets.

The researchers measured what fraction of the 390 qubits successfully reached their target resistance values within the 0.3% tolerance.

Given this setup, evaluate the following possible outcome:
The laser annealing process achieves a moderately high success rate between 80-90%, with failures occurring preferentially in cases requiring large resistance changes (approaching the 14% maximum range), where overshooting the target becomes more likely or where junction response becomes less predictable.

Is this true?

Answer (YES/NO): NO